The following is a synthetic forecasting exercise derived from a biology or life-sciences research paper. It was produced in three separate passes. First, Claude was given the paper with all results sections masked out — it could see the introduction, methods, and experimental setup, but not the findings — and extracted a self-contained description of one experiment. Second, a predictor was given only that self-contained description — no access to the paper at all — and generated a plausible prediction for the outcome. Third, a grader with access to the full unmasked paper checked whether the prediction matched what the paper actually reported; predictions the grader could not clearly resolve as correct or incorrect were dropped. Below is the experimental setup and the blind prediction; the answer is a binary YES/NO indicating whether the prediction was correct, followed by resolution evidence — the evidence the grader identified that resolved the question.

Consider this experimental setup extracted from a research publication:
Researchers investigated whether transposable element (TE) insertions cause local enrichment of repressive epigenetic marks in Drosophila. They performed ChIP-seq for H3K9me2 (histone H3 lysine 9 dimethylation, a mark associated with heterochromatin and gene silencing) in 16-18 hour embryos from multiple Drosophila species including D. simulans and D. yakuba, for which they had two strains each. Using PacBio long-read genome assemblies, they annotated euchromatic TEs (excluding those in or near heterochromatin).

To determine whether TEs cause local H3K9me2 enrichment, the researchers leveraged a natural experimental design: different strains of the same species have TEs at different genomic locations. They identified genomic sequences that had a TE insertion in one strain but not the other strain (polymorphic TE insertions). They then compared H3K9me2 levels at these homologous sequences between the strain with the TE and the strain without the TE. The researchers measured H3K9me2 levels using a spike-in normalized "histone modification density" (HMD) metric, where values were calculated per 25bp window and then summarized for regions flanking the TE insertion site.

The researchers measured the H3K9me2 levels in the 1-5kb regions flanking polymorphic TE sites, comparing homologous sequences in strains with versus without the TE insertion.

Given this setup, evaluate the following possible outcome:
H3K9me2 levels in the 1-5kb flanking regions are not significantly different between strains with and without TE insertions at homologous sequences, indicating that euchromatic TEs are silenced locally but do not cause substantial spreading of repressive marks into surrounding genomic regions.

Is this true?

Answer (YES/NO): NO